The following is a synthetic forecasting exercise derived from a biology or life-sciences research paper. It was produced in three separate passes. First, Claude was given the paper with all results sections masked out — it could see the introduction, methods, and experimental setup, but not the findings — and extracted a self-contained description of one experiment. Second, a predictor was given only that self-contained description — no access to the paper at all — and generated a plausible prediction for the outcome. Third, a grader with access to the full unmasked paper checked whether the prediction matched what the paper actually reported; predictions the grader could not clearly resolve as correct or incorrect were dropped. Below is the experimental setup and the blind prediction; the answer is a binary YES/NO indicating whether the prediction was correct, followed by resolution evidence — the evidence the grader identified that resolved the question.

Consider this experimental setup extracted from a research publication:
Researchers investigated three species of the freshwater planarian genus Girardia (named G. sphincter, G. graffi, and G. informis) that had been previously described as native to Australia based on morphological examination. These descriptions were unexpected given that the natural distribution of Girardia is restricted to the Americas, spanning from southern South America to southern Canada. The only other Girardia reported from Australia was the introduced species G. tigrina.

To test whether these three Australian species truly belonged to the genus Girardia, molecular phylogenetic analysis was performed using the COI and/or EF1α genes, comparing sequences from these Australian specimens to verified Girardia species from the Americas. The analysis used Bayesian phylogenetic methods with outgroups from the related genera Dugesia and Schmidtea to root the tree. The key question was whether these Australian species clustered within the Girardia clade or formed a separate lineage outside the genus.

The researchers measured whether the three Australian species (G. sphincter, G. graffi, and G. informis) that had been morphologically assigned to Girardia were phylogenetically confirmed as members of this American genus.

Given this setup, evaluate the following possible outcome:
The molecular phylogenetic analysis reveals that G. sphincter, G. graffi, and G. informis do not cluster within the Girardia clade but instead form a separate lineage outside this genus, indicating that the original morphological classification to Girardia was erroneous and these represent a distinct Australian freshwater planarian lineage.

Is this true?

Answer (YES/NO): YES